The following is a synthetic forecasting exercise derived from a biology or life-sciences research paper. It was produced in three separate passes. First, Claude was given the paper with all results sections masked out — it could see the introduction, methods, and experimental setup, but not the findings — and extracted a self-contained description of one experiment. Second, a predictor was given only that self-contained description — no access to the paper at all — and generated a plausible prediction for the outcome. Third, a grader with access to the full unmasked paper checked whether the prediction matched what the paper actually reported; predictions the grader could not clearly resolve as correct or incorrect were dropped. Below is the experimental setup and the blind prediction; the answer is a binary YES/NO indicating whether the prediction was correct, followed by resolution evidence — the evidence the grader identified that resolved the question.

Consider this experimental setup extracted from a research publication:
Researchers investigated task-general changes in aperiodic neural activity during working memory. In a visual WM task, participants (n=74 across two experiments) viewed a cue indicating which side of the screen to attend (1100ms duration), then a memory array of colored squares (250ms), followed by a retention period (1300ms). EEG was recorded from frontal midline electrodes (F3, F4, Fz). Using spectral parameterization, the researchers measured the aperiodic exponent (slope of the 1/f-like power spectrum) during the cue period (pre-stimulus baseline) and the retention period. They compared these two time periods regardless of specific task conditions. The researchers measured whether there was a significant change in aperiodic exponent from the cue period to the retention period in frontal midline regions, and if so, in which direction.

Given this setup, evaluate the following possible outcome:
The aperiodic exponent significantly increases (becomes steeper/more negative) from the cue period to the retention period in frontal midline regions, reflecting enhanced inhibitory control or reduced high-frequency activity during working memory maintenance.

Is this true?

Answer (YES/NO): NO